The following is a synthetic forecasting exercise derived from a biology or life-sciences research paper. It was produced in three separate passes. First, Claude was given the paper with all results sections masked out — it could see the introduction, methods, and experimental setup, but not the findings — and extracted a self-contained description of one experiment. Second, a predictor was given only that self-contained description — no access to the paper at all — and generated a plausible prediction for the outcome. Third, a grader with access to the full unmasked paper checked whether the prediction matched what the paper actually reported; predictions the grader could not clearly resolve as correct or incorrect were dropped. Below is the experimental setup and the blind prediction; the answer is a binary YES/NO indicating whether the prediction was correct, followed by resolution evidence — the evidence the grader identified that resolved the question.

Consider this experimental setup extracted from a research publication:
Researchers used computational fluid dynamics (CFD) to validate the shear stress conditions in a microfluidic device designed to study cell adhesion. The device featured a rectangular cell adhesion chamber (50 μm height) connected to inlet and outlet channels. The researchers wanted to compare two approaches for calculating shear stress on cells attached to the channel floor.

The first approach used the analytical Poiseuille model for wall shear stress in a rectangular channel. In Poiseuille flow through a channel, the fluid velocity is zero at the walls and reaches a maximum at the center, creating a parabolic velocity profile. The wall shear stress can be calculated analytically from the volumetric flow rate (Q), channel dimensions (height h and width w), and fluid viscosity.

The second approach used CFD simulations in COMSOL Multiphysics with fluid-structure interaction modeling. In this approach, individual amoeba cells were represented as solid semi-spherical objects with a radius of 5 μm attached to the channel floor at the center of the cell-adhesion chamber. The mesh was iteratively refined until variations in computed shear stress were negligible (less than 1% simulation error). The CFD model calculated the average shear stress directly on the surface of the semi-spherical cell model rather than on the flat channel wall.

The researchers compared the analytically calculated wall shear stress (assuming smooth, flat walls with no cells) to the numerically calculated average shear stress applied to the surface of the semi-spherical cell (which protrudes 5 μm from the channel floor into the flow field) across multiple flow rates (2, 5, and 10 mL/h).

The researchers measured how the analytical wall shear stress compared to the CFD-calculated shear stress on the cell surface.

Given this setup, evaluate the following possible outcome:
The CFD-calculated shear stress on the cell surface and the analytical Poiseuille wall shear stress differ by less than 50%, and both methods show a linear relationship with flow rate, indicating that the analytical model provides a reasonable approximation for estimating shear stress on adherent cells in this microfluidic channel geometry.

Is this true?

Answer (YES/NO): YES